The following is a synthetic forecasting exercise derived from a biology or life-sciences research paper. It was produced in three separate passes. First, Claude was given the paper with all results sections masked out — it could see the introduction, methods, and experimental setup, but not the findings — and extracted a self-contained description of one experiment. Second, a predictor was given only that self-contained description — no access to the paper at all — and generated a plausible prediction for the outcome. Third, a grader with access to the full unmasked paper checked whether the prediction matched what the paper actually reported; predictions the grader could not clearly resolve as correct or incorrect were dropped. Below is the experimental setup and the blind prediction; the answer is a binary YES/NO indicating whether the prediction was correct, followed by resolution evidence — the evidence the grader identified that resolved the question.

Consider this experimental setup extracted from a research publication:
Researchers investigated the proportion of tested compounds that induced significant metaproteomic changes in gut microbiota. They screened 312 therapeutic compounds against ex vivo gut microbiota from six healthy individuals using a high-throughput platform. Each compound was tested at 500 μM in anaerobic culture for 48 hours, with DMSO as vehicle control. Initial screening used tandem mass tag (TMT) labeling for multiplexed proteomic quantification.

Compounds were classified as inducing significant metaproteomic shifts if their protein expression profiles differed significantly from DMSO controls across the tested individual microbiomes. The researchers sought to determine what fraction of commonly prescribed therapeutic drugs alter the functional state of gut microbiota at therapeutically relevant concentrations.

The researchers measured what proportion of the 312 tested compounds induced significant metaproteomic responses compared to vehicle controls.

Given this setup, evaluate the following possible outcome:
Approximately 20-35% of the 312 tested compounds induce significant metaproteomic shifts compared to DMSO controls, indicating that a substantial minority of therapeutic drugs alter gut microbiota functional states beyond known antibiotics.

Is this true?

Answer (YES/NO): NO